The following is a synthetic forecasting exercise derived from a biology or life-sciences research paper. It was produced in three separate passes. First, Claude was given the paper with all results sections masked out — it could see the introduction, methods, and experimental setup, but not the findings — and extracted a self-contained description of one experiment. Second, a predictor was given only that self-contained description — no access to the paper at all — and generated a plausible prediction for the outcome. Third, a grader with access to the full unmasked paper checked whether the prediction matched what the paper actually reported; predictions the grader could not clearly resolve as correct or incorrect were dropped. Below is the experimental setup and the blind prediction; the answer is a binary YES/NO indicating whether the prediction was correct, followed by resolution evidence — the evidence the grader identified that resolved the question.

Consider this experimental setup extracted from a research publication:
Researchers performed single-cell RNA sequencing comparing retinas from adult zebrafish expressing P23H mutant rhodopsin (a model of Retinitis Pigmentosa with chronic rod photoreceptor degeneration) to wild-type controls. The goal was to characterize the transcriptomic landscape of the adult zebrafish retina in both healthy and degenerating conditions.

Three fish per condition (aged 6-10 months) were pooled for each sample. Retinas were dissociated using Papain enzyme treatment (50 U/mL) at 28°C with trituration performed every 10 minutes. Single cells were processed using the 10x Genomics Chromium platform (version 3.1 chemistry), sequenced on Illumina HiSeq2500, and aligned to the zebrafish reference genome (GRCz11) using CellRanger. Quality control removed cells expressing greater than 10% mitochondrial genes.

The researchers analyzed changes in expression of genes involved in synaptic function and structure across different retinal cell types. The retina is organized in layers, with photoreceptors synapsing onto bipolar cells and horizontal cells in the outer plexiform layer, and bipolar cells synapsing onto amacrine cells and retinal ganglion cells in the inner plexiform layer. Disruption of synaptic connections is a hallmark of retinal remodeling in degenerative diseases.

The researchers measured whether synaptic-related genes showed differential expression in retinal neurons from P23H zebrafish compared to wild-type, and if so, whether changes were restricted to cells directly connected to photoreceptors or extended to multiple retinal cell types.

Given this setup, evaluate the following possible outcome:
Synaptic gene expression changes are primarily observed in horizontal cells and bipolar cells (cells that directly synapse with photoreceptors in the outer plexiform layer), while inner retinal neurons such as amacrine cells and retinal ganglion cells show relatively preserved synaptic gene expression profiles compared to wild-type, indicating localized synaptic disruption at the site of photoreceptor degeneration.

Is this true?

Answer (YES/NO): NO